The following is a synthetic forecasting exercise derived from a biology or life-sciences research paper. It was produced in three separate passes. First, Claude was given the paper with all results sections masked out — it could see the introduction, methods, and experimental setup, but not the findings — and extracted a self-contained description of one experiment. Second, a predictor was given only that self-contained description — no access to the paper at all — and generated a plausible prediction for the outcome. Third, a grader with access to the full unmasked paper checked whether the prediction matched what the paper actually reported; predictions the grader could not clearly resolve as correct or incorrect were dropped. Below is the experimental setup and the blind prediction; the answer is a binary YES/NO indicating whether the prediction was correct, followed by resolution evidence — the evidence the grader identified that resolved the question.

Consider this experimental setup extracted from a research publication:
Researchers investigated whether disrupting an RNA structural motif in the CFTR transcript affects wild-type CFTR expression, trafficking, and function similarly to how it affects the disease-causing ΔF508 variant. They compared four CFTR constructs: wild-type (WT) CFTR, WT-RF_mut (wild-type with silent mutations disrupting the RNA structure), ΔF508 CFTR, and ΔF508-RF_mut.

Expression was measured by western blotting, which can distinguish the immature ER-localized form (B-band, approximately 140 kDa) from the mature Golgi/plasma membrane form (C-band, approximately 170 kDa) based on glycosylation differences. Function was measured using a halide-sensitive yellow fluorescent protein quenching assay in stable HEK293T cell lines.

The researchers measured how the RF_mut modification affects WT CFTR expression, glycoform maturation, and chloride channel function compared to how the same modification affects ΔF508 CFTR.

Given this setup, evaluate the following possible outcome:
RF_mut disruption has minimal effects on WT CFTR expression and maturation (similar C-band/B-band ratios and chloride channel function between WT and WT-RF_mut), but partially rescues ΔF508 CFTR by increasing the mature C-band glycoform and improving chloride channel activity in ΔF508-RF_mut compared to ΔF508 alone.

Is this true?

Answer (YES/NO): NO